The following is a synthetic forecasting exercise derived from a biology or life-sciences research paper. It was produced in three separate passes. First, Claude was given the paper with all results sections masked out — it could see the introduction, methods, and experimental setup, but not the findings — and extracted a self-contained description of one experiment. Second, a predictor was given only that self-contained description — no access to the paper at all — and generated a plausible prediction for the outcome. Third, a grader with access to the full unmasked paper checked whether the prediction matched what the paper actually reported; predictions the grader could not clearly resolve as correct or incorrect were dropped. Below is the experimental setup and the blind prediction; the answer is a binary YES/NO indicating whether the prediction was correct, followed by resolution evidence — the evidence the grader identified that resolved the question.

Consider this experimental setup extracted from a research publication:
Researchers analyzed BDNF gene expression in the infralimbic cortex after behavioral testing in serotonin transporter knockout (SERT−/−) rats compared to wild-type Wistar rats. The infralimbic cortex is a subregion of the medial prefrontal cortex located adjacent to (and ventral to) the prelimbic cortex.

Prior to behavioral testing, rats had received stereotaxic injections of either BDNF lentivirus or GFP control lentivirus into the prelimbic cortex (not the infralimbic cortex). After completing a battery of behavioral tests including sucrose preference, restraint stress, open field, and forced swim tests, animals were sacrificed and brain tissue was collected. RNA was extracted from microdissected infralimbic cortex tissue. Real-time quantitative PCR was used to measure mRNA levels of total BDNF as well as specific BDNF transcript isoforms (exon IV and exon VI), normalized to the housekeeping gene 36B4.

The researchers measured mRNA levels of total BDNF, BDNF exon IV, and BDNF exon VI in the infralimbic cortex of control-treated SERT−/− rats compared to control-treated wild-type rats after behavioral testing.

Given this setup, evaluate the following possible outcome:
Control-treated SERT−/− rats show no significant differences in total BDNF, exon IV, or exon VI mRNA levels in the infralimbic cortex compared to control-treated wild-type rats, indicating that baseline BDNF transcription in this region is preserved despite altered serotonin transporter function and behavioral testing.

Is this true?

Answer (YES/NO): NO